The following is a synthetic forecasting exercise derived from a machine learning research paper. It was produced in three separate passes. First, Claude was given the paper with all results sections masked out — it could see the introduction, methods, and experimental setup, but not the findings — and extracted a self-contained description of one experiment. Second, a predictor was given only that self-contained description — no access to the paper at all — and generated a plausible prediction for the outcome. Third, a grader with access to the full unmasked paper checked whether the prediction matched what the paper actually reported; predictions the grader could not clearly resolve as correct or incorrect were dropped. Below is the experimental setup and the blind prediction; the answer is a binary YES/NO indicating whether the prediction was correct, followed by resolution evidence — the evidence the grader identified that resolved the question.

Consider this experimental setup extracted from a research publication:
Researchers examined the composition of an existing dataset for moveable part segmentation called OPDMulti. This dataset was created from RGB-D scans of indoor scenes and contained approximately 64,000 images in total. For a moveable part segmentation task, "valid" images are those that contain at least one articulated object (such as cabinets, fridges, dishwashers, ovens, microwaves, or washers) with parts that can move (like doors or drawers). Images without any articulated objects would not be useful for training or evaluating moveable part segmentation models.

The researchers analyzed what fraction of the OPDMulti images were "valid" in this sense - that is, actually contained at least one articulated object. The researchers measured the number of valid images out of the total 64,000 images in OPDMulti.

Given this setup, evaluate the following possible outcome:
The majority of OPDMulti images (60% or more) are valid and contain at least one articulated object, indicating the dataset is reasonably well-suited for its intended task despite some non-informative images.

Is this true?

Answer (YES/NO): NO